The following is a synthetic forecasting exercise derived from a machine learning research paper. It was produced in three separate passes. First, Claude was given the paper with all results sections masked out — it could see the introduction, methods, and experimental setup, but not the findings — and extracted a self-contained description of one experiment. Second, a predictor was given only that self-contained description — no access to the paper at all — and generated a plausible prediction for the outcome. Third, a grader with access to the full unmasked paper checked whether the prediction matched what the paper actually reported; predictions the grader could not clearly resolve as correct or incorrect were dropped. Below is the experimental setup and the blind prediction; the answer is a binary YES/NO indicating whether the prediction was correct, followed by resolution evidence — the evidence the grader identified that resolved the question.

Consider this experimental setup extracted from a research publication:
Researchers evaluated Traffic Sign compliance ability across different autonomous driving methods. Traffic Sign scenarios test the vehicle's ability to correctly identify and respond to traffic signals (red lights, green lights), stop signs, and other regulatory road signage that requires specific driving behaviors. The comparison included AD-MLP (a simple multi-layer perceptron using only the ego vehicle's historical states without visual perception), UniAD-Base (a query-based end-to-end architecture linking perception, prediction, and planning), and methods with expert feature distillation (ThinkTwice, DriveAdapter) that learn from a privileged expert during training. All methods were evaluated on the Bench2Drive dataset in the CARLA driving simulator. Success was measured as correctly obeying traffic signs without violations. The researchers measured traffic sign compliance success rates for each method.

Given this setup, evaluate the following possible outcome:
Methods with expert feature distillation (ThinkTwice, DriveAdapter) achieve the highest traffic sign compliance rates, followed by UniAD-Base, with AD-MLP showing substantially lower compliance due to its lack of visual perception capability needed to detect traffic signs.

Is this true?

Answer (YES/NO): NO